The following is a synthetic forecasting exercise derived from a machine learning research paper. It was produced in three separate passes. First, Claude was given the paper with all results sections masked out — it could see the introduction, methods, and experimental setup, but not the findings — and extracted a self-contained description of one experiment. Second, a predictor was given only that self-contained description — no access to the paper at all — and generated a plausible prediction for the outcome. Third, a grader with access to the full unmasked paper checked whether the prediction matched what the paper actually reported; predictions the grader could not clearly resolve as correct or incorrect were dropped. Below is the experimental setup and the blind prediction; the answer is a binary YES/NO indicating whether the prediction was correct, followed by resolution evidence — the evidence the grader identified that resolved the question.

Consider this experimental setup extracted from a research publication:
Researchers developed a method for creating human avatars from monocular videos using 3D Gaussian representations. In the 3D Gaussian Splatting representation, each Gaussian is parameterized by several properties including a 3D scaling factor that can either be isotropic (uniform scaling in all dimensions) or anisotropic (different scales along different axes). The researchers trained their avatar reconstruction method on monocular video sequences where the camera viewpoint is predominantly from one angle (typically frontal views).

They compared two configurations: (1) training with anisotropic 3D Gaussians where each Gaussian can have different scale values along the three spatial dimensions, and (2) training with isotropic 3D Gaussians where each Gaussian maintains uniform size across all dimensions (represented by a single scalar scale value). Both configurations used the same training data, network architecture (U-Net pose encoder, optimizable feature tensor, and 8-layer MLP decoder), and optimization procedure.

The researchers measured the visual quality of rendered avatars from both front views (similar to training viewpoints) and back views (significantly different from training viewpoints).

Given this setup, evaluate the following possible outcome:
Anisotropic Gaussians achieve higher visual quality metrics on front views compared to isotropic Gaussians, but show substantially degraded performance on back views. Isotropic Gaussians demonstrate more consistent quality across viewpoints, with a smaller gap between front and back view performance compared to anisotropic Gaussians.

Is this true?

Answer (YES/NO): NO